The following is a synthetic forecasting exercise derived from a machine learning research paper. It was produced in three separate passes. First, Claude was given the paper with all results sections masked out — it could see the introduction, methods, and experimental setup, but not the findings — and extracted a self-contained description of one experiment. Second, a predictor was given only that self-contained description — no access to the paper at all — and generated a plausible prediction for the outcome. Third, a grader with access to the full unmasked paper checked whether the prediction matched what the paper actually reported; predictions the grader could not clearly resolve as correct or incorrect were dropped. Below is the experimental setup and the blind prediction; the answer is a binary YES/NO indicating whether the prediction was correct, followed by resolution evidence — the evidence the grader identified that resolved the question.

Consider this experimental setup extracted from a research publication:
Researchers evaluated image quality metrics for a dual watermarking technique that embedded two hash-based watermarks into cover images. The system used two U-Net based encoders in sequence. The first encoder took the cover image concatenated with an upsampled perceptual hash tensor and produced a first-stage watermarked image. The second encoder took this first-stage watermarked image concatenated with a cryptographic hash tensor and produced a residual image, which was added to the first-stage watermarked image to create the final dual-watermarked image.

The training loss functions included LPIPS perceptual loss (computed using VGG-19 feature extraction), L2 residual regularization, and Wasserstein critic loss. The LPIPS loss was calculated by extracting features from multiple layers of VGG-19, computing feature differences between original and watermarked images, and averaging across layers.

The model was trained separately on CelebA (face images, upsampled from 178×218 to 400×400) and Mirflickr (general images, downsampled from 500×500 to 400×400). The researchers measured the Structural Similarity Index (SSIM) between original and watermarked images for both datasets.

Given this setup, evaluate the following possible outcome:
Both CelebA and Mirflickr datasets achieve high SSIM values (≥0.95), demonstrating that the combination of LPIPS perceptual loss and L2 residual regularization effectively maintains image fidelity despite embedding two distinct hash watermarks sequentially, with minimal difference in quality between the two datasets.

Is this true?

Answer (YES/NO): NO